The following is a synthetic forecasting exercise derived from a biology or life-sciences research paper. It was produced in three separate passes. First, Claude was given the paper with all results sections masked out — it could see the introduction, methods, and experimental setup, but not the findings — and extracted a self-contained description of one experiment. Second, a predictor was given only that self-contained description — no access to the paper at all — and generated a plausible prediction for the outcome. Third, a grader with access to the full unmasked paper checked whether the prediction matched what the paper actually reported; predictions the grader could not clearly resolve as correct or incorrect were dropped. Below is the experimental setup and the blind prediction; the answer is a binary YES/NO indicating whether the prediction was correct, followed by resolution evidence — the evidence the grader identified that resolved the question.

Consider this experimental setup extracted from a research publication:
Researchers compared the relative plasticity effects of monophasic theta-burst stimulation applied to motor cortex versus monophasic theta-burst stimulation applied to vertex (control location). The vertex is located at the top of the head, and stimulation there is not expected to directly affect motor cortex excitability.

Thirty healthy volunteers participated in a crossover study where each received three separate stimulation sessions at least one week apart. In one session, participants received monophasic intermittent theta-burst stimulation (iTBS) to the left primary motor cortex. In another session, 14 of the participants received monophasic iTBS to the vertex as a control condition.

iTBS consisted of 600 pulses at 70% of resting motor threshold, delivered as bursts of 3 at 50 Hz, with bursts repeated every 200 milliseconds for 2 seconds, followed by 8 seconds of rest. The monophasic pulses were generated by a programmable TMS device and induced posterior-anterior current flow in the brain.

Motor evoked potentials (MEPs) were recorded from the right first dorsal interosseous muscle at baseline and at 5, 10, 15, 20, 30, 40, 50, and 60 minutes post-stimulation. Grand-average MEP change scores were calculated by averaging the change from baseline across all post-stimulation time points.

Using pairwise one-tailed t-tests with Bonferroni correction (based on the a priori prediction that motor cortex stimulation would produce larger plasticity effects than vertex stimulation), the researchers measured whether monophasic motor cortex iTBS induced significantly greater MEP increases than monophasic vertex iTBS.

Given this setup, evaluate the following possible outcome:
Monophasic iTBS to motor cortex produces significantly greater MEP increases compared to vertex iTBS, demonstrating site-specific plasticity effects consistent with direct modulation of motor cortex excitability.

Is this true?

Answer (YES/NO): YES